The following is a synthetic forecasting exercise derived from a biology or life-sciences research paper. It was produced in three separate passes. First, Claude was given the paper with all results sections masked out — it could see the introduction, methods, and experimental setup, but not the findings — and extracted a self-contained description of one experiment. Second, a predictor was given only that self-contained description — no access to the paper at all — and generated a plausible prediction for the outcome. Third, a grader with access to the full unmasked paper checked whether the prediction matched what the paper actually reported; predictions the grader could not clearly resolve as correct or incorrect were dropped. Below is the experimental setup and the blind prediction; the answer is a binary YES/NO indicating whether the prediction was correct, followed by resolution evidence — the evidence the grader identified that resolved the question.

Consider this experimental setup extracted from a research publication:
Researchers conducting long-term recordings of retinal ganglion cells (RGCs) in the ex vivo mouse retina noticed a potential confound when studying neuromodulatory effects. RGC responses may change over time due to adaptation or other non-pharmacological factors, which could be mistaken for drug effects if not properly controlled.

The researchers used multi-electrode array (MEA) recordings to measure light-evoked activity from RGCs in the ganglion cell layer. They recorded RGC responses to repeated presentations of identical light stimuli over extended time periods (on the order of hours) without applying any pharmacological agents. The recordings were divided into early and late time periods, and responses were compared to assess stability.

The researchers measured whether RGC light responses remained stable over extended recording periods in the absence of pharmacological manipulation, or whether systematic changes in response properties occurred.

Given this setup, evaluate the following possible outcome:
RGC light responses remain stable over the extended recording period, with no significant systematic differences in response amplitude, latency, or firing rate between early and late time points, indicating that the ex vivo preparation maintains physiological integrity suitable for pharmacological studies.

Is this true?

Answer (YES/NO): NO